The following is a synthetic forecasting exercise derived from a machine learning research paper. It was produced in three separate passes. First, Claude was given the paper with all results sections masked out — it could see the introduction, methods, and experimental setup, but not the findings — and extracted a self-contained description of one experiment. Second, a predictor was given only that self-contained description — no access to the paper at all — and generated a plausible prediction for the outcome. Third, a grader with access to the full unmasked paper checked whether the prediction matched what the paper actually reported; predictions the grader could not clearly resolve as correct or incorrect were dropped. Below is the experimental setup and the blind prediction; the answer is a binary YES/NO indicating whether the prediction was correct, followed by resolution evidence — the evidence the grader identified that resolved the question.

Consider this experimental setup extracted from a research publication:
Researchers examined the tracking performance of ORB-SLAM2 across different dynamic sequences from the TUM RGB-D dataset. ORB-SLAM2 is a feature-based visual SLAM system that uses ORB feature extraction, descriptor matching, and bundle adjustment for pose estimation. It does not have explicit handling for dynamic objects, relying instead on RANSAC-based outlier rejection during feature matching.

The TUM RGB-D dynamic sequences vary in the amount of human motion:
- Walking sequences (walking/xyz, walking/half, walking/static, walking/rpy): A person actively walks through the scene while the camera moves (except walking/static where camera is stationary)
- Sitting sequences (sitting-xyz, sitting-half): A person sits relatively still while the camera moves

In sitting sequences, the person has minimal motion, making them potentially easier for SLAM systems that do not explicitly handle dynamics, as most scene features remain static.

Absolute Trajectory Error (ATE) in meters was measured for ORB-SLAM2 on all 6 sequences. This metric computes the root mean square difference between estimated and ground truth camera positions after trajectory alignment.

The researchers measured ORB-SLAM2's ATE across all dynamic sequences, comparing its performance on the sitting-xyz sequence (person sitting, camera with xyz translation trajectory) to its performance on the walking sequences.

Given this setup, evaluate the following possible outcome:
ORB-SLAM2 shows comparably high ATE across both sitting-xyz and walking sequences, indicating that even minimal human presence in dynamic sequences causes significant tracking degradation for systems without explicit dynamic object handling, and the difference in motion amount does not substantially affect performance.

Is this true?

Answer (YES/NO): NO